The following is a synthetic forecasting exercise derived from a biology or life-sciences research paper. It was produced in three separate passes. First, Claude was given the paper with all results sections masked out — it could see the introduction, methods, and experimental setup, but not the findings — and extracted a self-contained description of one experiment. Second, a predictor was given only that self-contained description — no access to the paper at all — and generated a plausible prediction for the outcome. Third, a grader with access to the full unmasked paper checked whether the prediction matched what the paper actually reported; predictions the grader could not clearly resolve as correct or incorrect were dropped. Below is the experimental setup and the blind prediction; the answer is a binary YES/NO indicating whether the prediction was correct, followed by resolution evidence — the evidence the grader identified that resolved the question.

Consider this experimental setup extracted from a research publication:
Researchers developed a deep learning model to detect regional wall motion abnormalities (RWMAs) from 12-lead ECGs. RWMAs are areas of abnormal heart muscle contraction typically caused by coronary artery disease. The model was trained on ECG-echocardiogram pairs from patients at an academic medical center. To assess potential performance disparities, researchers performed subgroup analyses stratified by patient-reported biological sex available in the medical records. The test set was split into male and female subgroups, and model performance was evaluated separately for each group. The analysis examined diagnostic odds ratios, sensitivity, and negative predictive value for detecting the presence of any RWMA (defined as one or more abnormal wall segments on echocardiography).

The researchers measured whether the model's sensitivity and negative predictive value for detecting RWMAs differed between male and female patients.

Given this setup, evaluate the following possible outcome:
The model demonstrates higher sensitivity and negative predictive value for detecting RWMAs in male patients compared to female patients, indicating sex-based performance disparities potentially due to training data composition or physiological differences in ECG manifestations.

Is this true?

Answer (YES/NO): NO